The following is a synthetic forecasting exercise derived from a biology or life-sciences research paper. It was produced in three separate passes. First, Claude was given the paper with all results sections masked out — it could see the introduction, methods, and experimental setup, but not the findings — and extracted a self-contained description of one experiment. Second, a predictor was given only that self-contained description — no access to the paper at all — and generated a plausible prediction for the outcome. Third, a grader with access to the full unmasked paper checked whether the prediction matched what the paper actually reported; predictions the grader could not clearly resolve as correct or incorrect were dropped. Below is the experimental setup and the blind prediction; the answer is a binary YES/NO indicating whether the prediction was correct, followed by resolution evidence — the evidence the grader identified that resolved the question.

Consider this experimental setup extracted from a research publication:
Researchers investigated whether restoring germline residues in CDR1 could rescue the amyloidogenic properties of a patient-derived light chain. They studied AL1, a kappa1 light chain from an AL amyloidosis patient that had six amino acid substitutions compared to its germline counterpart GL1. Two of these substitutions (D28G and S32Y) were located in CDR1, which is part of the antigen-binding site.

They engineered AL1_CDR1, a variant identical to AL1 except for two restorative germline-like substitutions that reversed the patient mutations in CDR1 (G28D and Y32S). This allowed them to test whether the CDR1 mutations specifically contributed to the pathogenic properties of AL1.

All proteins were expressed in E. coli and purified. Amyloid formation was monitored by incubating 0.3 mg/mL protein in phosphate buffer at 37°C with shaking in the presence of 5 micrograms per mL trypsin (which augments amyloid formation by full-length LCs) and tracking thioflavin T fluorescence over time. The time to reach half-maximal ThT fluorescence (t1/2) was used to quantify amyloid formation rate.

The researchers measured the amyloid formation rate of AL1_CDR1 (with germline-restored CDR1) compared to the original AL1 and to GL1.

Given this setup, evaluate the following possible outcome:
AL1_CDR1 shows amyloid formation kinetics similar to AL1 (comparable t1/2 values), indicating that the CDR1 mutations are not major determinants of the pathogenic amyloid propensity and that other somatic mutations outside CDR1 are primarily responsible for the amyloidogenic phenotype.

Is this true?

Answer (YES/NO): NO